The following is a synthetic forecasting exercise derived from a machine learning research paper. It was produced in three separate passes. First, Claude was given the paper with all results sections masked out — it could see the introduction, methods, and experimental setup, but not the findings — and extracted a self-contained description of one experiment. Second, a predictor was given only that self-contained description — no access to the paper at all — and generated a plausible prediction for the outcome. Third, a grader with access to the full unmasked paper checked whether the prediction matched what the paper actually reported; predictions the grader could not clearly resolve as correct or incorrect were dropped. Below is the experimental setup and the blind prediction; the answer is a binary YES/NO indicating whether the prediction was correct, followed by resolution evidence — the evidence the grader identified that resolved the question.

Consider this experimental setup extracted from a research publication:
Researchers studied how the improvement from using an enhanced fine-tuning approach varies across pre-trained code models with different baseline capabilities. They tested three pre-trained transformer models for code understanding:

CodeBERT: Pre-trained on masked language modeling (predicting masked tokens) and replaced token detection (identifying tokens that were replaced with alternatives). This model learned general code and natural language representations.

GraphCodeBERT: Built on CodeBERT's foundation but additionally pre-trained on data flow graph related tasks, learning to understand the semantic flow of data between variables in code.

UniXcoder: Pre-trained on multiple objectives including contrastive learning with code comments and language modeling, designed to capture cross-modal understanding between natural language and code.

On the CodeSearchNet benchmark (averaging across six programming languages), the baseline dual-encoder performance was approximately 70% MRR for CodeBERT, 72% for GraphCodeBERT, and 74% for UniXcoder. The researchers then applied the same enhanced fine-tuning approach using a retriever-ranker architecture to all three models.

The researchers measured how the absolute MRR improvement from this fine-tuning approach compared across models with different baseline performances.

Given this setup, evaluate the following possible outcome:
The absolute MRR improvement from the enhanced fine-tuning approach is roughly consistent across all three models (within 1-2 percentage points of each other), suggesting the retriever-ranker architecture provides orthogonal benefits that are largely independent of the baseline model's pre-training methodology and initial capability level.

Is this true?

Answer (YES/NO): NO